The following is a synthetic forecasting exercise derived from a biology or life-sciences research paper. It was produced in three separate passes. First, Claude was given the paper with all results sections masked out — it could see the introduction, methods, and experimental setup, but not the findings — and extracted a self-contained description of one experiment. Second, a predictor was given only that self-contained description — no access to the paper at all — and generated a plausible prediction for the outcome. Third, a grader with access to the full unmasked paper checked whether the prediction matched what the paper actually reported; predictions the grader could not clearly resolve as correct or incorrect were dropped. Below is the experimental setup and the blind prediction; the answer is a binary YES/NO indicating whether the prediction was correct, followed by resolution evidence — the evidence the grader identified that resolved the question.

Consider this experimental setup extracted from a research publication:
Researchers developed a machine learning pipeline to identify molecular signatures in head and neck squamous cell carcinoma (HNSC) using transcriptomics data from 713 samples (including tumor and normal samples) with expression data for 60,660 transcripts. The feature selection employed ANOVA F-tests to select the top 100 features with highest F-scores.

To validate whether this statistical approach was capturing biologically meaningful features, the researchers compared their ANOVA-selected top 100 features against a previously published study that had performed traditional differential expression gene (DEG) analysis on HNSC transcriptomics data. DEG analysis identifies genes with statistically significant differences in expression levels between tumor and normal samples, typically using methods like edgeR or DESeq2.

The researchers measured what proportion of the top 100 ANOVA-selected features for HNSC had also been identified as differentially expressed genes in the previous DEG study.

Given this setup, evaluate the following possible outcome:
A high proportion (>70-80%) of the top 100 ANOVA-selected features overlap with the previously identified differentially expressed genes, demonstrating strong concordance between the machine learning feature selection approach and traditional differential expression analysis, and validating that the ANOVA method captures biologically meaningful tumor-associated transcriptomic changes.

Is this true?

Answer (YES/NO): YES